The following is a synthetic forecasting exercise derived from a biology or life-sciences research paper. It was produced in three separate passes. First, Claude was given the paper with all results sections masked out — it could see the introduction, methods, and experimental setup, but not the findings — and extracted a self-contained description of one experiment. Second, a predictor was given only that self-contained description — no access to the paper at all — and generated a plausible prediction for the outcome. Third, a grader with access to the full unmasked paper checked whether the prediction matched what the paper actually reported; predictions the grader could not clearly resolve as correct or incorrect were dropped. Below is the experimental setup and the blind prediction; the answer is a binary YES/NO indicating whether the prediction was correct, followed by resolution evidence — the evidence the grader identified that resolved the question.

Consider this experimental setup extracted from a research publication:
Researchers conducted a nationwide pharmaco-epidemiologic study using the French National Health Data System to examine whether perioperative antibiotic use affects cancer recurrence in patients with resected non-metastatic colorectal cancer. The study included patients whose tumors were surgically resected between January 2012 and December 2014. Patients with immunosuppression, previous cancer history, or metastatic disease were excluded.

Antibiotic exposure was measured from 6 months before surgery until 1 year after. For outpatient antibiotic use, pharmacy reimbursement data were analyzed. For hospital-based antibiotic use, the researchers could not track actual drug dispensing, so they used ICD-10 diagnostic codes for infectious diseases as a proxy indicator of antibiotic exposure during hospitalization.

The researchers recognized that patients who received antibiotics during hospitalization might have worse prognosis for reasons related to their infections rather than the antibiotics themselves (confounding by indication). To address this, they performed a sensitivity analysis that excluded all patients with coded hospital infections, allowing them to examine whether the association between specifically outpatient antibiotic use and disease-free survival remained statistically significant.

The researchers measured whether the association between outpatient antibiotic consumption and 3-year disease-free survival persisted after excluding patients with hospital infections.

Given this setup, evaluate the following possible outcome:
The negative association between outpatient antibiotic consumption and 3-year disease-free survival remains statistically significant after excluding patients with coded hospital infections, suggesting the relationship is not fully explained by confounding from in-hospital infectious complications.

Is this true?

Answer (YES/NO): YES